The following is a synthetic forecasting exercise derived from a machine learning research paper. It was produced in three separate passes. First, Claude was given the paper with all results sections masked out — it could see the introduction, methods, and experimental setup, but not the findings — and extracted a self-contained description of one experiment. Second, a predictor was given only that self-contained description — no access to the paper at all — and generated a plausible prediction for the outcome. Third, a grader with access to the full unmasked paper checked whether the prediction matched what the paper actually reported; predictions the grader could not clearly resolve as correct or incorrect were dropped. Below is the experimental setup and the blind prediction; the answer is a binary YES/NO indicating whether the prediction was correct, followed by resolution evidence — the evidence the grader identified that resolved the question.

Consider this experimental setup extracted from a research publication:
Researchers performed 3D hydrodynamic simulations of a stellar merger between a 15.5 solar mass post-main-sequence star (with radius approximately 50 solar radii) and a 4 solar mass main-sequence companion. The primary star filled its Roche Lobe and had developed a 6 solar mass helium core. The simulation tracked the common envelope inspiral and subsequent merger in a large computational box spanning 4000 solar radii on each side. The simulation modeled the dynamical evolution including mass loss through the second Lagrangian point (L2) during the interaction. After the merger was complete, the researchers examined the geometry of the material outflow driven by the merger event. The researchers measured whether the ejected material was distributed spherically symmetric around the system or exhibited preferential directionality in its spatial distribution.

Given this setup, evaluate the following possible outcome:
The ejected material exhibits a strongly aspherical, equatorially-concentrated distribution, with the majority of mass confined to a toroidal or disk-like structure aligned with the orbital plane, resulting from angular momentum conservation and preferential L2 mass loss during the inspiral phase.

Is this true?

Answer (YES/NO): NO